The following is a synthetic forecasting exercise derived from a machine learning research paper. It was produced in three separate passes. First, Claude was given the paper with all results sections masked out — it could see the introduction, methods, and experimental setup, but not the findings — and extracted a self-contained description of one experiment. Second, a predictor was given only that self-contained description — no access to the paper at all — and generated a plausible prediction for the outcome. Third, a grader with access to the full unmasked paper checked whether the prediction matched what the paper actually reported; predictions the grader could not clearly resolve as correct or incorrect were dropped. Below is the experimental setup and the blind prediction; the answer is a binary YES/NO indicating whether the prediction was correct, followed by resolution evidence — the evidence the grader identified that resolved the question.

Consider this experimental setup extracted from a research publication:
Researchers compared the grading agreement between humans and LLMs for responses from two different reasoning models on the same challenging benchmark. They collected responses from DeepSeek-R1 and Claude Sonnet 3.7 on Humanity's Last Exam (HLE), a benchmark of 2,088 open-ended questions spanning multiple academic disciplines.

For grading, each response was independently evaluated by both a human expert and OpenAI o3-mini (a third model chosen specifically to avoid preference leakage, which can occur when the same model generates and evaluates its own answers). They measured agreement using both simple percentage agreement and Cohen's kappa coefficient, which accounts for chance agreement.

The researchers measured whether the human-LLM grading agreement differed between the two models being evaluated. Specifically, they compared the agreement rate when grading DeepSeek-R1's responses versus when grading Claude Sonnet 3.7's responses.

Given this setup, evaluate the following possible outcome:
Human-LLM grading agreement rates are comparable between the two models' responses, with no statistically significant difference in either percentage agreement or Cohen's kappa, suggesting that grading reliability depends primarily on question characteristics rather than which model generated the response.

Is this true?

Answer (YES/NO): YES